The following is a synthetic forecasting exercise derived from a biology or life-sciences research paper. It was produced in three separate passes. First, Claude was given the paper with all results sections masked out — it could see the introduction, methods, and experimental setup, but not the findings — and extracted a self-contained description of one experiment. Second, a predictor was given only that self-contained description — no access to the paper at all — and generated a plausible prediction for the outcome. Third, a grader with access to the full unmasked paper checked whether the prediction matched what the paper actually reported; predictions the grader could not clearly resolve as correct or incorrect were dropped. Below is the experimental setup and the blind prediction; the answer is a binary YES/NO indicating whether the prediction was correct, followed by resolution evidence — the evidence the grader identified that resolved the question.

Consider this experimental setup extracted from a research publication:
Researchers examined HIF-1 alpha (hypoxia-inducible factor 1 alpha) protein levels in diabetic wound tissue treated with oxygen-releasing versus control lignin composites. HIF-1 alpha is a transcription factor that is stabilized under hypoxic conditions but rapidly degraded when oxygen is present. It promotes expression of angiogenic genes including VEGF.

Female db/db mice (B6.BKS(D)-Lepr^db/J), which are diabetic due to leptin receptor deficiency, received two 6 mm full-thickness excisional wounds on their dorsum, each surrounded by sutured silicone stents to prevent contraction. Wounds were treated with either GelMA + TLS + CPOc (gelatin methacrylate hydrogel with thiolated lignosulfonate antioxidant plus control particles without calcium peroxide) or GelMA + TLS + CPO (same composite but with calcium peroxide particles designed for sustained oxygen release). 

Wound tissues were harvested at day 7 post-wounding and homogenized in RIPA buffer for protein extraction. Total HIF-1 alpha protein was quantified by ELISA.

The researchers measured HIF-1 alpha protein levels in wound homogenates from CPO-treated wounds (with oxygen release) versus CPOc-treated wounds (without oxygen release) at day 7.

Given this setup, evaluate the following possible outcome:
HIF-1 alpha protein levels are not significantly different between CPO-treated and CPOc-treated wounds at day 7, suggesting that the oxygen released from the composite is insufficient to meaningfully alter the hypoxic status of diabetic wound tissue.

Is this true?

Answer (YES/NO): NO